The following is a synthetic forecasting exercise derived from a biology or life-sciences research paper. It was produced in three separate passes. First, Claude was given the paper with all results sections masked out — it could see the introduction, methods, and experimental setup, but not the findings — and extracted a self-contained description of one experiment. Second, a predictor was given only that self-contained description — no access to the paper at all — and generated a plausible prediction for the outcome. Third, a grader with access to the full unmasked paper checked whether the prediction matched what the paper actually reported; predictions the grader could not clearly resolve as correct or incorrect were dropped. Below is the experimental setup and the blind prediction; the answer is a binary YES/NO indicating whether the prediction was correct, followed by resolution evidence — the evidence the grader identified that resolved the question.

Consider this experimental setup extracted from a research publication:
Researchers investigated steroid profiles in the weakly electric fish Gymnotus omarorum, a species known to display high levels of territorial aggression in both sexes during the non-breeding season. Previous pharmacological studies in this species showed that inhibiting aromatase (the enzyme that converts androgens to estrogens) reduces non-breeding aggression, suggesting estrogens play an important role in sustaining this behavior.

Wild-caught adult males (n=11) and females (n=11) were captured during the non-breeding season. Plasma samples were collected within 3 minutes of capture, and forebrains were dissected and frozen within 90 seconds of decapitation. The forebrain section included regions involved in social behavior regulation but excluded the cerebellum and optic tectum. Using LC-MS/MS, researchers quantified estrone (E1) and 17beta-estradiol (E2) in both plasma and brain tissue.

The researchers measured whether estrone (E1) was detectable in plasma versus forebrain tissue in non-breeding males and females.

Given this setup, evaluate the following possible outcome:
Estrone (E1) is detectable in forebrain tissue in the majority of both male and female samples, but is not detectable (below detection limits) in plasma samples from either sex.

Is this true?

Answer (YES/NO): YES